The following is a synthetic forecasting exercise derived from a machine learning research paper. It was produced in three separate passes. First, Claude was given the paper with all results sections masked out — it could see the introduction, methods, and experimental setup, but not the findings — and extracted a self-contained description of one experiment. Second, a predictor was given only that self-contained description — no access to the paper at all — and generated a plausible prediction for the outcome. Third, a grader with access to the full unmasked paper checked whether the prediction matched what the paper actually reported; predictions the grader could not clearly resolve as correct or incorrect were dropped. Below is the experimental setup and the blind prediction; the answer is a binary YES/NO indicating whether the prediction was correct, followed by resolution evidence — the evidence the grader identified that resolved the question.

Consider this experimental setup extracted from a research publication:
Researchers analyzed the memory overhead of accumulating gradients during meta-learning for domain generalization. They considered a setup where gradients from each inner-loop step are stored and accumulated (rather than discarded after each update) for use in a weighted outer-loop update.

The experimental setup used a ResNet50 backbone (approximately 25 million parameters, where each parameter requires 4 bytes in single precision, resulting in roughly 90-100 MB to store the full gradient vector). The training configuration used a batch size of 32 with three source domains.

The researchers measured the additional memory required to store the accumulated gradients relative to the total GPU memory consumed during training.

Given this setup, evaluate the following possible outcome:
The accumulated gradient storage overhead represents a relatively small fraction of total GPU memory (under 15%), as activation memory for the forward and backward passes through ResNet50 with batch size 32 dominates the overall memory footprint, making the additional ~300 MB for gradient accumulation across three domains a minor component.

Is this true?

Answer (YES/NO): YES